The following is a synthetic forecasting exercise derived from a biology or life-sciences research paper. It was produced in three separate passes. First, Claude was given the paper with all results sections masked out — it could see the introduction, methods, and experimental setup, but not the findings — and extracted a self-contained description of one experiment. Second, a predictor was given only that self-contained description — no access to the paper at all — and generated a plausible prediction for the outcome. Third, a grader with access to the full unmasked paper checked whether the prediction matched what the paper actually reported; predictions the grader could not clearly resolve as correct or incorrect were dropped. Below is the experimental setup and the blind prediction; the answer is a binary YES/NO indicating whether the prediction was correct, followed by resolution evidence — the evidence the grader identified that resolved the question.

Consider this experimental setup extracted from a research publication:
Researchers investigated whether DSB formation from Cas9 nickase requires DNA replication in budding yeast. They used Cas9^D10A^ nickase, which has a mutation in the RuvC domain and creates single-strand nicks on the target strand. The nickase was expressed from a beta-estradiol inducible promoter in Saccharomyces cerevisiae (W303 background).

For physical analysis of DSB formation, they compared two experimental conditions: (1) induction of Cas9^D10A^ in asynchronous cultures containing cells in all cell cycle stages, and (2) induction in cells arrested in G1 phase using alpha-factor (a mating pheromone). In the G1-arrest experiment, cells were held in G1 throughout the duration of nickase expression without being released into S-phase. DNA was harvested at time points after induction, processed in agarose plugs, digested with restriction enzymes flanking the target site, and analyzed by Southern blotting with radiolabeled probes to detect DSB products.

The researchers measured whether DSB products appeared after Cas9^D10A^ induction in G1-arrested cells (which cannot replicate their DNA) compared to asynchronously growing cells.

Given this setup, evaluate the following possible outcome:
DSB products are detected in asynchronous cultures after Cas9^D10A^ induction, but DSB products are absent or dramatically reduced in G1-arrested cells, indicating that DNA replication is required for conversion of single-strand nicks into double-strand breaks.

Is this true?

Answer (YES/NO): YES